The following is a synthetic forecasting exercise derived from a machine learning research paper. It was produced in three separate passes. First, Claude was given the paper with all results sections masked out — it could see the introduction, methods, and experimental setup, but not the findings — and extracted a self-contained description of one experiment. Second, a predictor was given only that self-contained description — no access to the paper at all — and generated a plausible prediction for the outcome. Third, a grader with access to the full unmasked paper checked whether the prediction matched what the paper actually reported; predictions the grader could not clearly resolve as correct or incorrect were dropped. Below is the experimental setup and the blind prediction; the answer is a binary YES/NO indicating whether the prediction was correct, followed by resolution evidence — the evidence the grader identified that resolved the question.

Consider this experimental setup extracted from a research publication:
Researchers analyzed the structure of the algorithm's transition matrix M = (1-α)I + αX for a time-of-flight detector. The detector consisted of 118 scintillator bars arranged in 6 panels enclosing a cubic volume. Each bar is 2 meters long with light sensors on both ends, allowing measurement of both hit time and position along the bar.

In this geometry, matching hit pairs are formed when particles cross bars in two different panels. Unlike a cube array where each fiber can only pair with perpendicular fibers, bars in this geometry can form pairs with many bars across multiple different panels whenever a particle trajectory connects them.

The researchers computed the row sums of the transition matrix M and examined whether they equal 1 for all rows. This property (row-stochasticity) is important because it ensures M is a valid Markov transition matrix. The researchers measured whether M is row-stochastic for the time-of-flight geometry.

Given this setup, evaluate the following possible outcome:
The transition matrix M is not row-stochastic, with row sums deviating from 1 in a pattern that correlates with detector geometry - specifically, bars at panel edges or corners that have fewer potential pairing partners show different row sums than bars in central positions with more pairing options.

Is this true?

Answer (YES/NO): NO